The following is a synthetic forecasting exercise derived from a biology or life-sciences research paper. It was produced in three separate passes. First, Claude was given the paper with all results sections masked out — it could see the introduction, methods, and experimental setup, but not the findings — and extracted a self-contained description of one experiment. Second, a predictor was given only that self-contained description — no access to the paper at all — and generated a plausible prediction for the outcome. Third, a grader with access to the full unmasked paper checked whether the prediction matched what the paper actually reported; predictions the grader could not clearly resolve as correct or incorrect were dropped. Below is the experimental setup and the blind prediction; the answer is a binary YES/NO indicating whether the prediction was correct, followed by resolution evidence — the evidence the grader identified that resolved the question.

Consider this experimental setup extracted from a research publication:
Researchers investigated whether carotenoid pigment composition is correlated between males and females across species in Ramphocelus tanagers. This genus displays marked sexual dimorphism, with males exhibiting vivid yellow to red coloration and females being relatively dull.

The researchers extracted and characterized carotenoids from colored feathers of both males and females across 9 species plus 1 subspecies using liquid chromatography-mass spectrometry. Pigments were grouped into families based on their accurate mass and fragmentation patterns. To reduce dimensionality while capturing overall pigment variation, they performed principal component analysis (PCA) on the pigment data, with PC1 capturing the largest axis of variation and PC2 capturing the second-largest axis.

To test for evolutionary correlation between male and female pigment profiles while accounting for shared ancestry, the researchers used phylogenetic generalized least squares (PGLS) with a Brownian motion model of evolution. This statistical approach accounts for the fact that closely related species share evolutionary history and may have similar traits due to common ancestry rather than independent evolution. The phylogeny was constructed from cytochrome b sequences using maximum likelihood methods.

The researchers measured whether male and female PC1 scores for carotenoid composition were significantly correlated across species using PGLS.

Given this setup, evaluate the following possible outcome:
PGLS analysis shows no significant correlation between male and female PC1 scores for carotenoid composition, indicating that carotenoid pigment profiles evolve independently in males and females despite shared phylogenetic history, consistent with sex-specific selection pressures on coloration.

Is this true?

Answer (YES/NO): NO